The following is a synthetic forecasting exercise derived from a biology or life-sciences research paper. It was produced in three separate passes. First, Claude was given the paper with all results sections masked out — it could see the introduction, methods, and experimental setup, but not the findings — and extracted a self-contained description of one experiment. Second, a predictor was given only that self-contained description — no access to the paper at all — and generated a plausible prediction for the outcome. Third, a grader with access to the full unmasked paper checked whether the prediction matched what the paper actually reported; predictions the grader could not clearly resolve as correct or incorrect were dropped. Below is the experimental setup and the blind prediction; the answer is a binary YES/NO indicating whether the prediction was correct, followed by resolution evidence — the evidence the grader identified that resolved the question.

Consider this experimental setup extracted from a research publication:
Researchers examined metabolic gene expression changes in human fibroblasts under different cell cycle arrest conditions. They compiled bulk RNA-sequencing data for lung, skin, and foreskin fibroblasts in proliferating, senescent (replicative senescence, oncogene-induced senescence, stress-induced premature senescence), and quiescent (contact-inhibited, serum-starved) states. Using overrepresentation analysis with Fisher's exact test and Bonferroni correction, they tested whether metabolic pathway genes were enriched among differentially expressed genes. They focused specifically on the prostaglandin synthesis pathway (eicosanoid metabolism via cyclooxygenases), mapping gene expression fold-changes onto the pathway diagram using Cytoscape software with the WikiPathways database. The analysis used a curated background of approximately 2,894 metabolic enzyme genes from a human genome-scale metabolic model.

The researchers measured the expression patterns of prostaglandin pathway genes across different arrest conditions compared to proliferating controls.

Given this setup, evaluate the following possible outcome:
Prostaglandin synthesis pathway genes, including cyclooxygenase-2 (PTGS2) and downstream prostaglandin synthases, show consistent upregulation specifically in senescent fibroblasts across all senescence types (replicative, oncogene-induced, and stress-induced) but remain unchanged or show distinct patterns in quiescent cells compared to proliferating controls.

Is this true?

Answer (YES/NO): NO